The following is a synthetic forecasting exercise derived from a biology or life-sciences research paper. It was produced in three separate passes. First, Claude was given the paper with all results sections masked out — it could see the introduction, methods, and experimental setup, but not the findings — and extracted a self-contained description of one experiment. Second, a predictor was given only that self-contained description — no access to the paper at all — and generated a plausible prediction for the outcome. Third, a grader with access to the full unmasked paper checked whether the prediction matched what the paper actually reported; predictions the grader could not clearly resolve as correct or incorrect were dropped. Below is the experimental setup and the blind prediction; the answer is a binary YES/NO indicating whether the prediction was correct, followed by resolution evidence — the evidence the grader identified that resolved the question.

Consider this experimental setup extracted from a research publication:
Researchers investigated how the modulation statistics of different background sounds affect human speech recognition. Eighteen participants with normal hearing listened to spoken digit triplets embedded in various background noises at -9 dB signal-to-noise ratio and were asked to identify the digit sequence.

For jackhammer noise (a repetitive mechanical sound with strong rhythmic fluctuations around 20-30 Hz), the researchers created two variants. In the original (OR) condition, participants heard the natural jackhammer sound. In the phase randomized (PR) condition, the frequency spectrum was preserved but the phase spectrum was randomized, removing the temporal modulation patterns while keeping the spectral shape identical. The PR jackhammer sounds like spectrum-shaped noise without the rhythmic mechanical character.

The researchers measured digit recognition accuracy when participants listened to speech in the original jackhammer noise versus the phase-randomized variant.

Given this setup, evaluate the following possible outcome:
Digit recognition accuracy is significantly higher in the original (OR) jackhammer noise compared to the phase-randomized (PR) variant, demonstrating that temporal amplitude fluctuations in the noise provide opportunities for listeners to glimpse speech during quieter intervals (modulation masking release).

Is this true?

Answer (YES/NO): YES